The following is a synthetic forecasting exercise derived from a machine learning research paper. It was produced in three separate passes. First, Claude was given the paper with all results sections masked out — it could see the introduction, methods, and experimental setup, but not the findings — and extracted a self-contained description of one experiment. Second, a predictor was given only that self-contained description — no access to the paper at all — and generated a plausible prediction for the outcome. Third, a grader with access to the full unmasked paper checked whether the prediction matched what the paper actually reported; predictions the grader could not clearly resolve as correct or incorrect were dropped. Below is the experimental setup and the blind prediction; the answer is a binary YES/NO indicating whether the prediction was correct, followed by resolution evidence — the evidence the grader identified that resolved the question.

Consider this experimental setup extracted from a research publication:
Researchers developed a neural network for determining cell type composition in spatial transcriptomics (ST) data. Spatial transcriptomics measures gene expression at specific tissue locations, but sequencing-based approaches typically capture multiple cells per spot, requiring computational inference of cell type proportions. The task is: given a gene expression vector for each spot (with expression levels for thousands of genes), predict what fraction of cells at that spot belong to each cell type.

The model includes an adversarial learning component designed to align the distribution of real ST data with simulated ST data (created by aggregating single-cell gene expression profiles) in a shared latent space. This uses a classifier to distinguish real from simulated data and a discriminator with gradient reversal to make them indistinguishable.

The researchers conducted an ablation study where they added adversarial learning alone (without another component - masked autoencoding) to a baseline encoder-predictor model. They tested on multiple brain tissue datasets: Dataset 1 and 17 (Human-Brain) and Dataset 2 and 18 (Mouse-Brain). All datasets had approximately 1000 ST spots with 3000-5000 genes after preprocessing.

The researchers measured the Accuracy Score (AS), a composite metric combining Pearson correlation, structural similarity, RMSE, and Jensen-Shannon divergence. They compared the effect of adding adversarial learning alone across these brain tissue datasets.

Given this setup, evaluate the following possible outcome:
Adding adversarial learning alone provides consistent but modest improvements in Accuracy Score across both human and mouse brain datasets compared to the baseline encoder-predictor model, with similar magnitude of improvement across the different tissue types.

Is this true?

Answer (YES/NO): NO